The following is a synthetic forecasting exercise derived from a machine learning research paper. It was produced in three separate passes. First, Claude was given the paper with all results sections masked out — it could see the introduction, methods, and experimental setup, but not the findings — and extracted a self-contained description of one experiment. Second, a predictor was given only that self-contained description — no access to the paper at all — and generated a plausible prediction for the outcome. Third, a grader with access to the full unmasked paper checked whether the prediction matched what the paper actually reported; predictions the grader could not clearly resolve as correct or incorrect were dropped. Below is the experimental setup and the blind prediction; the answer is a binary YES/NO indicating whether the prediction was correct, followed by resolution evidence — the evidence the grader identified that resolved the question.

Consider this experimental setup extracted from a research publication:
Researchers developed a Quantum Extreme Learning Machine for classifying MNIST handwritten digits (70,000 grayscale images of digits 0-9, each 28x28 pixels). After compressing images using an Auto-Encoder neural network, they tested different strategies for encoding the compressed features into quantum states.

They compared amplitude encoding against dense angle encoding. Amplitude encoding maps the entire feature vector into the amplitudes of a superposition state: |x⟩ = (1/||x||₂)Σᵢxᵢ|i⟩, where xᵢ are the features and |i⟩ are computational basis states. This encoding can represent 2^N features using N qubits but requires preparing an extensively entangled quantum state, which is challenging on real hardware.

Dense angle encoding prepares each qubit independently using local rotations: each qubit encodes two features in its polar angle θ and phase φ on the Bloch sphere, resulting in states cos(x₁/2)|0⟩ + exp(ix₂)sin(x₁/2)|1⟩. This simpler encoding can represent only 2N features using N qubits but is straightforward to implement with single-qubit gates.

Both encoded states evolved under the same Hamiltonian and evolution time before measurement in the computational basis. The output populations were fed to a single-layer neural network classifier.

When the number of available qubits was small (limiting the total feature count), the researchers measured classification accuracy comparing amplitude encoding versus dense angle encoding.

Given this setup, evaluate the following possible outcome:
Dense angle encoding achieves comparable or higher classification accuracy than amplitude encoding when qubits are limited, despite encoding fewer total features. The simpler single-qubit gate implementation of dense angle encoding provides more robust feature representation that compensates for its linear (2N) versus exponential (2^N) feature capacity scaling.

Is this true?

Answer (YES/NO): YES